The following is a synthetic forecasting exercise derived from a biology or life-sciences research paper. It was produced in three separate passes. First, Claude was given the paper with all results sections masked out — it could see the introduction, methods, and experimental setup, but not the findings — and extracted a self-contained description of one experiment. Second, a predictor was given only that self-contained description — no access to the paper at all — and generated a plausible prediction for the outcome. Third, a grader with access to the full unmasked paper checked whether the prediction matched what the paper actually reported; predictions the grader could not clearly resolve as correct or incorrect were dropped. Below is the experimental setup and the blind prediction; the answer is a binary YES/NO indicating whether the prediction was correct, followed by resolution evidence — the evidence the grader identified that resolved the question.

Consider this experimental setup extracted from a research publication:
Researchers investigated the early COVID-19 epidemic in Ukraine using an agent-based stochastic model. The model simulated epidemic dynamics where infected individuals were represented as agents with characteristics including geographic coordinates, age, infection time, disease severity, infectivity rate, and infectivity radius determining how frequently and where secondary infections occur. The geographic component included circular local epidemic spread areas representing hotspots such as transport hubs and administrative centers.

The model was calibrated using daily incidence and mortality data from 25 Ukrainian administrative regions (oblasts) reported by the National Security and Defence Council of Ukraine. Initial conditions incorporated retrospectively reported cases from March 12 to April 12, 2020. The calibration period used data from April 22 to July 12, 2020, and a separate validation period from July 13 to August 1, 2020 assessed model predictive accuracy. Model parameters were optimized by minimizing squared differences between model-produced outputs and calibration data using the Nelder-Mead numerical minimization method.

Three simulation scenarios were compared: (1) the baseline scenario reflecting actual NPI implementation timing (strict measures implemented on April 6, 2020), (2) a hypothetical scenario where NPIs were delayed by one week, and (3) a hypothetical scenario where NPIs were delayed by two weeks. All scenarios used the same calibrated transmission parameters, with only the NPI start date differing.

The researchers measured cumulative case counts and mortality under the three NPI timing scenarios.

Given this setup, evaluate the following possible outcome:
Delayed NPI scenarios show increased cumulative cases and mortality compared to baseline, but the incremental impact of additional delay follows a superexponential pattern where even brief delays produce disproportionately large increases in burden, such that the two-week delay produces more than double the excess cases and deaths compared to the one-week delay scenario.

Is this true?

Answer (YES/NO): NO